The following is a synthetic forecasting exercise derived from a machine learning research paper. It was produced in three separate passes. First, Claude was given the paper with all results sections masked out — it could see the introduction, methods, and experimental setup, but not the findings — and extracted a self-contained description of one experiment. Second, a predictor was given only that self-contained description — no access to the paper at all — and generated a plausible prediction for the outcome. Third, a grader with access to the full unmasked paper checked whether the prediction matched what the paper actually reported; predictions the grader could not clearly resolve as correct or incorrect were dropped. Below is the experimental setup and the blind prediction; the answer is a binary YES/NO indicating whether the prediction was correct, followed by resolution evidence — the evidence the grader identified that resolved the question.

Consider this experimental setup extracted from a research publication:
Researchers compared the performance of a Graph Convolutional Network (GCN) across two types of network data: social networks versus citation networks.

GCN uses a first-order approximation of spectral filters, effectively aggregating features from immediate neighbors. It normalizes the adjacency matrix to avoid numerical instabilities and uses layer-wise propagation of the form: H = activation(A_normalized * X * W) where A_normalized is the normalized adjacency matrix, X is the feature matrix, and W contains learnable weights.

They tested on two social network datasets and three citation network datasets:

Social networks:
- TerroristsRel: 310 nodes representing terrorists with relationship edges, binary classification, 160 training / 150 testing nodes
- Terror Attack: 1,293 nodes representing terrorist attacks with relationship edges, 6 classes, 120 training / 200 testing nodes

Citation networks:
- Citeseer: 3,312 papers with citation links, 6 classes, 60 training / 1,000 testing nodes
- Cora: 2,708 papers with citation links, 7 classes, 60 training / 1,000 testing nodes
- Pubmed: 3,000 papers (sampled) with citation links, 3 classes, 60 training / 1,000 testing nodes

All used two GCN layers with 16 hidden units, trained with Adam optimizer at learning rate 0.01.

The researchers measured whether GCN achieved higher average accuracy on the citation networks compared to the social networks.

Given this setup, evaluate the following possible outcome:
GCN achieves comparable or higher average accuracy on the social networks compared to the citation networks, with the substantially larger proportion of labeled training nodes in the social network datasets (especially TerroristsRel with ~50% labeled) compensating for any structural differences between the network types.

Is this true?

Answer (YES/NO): NO